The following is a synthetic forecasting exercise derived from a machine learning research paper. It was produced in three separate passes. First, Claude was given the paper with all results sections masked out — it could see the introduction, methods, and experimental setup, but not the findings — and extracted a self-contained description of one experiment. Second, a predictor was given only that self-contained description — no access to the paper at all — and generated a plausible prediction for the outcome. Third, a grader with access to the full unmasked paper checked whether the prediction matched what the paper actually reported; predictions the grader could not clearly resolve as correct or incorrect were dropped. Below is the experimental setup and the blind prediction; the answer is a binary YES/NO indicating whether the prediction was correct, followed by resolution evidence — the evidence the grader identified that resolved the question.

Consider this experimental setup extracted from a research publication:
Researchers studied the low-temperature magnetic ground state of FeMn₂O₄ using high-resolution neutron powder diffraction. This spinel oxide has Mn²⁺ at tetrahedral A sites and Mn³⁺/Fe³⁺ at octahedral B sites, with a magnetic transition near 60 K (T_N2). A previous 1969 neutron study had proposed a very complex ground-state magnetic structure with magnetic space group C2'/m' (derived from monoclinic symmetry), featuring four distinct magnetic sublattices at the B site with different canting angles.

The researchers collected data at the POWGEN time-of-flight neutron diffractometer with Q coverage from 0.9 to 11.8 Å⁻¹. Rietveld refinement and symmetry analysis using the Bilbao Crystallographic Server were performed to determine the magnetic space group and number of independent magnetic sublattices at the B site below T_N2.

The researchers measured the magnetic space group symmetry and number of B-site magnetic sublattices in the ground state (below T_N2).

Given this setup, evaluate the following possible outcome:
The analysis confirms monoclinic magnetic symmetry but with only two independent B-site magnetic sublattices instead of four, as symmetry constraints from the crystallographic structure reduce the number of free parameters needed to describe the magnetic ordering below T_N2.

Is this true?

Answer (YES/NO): NO